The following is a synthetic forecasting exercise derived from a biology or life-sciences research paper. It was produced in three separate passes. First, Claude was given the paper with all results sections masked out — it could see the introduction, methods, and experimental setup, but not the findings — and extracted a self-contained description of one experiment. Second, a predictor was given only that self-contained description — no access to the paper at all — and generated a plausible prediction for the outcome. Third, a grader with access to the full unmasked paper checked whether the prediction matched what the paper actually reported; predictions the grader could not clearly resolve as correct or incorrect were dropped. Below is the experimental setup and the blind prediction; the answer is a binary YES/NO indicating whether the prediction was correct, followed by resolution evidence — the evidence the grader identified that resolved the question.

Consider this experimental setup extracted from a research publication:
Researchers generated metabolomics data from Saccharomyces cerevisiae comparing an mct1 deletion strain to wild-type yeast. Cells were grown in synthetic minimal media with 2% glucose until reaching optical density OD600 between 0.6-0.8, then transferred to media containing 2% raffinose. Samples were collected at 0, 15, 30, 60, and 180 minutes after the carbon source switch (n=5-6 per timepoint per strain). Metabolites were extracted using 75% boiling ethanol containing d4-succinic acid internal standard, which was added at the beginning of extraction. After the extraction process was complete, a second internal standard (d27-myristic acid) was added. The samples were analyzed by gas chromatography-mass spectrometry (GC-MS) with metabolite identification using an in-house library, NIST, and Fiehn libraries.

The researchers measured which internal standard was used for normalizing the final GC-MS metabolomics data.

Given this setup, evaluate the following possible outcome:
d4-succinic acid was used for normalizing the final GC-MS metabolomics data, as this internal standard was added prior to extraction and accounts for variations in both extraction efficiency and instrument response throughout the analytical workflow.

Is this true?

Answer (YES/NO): YES